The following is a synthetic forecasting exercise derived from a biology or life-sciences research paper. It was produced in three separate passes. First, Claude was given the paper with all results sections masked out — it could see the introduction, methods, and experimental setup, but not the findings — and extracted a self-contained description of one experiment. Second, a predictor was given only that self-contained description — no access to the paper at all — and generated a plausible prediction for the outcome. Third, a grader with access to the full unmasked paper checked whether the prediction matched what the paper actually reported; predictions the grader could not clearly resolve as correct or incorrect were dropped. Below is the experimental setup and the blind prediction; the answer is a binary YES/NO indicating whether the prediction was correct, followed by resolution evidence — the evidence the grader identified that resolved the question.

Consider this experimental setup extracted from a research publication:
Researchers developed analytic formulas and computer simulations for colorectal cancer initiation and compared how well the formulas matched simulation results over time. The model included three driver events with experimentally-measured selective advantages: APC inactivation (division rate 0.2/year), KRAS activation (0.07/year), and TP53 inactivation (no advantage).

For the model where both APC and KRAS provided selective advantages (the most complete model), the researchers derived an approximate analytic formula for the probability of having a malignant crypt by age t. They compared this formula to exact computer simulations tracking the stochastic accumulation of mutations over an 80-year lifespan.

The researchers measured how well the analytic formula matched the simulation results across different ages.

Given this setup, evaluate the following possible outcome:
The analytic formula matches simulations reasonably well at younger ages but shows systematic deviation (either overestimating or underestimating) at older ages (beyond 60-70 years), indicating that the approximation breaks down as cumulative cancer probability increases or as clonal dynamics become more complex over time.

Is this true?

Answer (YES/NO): YES